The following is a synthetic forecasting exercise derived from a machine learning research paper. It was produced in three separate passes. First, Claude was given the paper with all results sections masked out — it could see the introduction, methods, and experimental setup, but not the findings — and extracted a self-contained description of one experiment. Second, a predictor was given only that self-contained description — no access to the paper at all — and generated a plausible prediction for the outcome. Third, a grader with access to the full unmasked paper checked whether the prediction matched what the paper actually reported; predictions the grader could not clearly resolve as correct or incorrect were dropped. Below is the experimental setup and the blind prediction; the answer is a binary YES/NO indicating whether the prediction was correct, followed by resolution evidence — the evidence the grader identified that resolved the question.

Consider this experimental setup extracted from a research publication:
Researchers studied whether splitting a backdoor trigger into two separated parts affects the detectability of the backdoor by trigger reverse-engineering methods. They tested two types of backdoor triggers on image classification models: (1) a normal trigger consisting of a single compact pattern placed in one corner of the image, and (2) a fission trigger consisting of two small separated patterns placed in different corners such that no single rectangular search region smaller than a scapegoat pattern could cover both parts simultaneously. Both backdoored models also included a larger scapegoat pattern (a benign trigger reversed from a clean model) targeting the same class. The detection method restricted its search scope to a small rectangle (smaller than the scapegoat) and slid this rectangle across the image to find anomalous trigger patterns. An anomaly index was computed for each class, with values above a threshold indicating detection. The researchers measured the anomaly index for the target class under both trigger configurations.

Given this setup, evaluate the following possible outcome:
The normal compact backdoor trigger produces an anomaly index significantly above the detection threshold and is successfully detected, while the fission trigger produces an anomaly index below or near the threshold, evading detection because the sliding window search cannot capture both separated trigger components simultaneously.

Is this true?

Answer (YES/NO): YES